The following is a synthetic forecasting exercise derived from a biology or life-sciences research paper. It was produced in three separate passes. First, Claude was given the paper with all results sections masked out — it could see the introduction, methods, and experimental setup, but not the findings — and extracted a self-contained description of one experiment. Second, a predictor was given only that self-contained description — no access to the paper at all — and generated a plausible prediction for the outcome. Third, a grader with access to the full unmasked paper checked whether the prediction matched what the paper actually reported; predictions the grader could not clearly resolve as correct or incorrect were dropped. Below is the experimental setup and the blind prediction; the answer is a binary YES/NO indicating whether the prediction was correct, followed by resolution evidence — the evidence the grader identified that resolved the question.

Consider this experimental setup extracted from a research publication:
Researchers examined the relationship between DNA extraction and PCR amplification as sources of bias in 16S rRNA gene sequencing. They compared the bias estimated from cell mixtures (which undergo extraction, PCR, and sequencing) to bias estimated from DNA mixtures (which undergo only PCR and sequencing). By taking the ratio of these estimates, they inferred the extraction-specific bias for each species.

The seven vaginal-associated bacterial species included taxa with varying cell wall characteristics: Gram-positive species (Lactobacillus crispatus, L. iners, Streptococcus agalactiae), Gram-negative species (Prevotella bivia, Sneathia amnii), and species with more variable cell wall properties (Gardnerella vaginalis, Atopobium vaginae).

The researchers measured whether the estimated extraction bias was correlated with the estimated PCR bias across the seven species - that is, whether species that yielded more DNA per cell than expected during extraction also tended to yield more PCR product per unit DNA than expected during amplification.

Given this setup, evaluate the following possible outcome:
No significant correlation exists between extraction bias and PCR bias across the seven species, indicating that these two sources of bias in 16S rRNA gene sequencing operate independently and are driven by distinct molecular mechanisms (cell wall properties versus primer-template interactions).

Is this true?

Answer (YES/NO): YES